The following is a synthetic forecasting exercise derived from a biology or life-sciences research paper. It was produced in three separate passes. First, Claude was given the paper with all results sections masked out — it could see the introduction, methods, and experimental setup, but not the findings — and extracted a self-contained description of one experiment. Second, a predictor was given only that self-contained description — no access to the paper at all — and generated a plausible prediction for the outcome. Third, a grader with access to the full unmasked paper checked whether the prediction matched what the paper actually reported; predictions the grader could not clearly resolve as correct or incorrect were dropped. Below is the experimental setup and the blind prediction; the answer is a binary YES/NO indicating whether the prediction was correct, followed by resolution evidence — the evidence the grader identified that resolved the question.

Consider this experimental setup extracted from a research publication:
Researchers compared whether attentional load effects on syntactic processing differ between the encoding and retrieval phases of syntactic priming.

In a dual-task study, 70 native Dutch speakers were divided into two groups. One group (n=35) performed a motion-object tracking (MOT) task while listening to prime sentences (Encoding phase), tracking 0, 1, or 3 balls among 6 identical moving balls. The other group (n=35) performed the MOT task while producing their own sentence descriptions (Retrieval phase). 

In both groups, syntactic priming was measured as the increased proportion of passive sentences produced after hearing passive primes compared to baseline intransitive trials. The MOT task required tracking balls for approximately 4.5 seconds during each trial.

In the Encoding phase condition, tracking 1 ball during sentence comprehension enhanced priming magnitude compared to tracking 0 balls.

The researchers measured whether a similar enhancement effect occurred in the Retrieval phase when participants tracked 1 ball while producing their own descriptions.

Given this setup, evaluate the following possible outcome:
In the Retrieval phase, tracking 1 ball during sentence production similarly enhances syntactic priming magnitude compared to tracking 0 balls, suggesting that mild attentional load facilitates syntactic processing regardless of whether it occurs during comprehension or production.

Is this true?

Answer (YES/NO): NO